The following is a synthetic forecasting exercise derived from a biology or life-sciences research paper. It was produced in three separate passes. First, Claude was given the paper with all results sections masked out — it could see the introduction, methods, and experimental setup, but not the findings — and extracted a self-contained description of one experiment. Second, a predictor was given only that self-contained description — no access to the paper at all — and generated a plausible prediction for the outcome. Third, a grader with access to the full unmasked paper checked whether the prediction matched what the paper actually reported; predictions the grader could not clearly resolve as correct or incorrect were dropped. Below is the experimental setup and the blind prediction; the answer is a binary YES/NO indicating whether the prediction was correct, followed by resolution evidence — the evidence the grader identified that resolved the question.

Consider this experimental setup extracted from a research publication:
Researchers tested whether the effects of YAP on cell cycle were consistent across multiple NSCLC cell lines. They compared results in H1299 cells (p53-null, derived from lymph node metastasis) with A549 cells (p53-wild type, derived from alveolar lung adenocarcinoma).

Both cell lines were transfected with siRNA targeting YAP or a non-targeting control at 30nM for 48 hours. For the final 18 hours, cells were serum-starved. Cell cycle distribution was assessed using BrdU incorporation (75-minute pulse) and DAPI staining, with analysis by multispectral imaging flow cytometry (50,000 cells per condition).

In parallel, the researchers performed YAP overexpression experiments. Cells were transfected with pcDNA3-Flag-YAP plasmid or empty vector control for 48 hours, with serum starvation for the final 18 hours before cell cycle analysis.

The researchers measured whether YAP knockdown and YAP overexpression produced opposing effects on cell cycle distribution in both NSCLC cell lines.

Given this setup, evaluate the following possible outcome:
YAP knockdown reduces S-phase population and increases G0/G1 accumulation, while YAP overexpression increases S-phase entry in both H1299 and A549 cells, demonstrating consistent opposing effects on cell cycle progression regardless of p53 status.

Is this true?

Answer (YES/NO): NO